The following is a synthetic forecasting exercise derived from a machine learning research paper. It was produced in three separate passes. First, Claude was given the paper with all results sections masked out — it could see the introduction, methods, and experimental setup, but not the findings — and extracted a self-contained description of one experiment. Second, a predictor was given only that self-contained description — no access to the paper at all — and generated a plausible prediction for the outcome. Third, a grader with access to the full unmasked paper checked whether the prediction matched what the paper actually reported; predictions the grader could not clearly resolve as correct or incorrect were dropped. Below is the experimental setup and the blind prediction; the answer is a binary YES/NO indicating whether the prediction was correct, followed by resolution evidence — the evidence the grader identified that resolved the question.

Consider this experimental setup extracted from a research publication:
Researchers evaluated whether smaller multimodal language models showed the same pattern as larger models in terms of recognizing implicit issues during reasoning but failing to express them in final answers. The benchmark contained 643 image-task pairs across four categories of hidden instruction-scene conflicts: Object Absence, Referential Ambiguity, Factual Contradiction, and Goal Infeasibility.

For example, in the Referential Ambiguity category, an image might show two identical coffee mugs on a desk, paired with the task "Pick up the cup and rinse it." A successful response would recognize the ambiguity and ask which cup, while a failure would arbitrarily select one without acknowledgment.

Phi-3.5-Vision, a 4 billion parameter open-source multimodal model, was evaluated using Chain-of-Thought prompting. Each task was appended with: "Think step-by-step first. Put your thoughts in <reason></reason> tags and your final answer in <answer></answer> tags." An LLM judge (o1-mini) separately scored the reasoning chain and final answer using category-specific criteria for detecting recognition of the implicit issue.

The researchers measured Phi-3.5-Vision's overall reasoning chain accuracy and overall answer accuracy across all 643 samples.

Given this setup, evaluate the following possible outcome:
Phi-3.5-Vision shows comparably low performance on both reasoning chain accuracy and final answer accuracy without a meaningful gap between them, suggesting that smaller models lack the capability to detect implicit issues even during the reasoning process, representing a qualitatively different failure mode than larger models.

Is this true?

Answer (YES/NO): YES